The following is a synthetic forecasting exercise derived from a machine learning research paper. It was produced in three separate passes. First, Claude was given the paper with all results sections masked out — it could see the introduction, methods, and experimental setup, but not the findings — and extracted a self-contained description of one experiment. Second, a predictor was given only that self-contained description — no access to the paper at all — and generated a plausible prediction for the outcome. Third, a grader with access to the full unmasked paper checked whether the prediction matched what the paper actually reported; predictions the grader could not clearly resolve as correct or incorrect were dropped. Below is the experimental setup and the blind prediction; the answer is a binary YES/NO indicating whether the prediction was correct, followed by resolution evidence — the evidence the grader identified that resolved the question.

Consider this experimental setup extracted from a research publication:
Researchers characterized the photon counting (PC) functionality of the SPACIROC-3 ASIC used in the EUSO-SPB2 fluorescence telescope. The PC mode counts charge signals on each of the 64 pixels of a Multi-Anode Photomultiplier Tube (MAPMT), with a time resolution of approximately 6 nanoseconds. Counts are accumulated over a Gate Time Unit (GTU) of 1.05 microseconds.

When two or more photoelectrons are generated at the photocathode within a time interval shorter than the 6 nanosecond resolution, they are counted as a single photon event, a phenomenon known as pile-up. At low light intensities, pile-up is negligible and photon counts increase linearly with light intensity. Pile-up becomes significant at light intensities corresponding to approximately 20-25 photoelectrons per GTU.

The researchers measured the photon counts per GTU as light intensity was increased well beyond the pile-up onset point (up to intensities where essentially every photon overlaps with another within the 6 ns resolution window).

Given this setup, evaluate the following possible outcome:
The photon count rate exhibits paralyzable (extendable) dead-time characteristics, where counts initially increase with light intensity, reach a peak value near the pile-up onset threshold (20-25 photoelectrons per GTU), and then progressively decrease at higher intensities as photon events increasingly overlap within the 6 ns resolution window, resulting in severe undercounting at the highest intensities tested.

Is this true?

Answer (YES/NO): NO